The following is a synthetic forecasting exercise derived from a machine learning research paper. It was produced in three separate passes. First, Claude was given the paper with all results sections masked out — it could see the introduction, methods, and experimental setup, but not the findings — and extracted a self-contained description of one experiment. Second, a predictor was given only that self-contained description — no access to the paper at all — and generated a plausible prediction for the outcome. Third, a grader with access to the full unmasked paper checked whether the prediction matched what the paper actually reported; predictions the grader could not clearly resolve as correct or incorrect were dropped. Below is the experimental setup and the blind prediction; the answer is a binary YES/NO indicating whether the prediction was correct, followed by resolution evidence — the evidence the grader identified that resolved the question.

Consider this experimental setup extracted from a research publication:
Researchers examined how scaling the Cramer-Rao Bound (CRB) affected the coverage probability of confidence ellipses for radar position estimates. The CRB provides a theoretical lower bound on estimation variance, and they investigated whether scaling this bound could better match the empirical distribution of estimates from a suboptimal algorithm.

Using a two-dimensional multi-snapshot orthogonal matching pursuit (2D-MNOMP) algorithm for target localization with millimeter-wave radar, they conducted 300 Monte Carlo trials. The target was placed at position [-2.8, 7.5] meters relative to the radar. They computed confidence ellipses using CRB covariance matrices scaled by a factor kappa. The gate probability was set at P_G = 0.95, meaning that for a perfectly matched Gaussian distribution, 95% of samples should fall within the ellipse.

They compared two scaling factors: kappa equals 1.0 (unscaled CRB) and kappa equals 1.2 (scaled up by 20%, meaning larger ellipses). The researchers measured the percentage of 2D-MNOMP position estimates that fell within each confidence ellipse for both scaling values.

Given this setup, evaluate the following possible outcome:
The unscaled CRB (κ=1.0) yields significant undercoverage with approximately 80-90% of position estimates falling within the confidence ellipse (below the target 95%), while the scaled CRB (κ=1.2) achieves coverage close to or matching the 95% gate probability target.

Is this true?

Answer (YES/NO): NO